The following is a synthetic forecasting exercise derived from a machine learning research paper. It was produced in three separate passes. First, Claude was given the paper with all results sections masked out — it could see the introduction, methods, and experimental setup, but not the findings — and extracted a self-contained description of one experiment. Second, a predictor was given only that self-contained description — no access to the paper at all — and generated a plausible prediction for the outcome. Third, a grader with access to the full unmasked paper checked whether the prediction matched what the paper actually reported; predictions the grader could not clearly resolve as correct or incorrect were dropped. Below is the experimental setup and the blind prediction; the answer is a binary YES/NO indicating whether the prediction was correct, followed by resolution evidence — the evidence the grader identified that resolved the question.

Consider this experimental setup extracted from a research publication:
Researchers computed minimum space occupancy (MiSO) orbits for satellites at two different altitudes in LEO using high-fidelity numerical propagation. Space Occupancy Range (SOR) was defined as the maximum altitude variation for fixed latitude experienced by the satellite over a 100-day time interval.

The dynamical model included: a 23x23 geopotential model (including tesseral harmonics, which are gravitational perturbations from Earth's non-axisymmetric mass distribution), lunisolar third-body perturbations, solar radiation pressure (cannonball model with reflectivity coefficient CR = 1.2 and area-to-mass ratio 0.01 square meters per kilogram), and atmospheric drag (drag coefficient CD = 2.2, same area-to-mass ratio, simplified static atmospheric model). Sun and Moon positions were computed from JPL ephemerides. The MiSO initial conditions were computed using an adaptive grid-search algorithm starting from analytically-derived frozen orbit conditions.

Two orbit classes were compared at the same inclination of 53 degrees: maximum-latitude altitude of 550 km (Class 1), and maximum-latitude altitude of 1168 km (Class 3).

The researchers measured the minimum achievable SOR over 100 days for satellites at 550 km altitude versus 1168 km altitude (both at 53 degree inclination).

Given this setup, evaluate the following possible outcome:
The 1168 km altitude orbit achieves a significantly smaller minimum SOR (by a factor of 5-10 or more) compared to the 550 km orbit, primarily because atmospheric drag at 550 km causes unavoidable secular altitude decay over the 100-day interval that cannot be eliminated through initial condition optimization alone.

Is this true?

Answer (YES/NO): YES